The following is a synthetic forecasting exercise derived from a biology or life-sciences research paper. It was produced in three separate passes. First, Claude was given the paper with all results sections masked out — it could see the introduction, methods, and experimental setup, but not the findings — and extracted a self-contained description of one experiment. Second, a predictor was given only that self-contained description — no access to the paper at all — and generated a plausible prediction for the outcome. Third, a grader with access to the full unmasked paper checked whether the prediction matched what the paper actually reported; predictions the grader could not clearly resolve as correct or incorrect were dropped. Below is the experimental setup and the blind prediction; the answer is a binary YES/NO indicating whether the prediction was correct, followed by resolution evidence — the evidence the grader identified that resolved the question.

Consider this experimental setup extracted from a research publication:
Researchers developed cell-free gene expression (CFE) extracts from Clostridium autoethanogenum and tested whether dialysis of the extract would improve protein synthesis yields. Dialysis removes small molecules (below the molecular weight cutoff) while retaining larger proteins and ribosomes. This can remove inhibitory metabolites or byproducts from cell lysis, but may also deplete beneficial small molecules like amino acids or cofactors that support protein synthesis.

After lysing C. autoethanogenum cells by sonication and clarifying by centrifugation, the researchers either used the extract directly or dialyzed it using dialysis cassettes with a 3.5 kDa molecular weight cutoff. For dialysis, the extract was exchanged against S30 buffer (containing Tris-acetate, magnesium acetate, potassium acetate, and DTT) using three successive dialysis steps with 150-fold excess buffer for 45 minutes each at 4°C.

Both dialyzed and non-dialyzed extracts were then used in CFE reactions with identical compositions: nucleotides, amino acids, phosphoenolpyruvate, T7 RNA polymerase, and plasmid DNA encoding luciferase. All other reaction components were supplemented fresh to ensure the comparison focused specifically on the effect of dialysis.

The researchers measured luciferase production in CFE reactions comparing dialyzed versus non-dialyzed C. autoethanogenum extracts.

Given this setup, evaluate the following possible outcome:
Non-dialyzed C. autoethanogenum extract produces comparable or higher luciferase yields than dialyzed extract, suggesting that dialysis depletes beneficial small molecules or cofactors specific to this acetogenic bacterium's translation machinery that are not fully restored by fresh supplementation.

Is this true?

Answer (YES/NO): NO